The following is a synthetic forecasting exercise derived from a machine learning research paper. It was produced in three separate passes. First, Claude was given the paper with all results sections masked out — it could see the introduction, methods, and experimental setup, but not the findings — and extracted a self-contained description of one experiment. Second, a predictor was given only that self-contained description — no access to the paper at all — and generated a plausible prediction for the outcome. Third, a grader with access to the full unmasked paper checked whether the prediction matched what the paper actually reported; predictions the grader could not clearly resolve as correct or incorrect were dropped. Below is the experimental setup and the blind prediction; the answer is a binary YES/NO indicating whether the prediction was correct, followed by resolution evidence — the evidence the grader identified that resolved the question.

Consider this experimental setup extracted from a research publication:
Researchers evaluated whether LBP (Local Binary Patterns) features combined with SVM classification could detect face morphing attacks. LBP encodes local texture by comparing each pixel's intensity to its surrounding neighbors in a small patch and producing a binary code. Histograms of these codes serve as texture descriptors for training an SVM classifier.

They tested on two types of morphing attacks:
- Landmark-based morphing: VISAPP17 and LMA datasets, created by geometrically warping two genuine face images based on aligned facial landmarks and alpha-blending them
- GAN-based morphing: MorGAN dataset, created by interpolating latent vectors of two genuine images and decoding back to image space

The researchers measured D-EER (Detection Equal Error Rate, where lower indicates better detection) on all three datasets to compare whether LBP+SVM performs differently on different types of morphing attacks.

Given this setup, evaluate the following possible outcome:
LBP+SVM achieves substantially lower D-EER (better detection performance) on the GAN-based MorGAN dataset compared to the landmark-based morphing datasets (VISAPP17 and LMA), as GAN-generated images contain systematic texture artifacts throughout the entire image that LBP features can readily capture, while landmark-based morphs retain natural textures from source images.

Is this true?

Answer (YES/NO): YES